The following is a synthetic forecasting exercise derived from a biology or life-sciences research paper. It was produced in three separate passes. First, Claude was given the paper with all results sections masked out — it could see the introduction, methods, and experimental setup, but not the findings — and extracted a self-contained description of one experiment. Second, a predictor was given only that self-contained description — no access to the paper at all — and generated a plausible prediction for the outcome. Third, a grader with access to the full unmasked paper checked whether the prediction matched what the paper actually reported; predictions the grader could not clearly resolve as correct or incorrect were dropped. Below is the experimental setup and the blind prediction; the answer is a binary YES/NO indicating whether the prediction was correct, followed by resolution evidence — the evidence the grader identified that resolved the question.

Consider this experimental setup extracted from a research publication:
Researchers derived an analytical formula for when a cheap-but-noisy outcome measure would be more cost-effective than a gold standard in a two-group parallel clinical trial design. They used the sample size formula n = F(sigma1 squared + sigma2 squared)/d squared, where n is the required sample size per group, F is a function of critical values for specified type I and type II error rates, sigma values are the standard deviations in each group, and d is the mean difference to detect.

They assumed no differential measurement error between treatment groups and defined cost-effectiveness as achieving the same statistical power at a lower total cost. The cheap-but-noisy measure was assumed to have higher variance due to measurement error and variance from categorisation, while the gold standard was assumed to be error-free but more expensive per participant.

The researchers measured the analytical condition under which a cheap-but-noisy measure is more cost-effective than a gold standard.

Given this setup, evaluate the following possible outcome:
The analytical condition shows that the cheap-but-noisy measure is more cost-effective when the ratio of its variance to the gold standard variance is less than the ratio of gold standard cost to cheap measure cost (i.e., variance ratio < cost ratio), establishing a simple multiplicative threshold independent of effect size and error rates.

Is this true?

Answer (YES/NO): YES